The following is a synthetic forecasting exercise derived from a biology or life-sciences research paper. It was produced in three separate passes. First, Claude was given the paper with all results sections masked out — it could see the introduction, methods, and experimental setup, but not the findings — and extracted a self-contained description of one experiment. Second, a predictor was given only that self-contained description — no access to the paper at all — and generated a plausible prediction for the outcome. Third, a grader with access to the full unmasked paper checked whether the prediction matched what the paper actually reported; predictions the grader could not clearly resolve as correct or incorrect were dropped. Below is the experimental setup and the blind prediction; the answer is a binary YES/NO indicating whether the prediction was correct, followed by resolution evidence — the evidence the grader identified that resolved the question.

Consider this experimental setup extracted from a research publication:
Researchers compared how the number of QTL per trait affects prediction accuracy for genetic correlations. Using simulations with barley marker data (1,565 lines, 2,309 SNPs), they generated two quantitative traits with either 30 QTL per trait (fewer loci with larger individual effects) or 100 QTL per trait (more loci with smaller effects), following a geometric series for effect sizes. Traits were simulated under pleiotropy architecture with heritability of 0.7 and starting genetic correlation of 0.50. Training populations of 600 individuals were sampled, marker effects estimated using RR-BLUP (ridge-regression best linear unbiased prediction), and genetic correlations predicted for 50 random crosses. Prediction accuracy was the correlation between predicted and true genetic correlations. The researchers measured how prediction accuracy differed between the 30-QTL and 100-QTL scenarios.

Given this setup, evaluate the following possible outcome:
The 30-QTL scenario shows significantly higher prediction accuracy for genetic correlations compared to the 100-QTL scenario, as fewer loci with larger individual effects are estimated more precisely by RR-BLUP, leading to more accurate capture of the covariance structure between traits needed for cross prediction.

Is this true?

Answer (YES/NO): NO